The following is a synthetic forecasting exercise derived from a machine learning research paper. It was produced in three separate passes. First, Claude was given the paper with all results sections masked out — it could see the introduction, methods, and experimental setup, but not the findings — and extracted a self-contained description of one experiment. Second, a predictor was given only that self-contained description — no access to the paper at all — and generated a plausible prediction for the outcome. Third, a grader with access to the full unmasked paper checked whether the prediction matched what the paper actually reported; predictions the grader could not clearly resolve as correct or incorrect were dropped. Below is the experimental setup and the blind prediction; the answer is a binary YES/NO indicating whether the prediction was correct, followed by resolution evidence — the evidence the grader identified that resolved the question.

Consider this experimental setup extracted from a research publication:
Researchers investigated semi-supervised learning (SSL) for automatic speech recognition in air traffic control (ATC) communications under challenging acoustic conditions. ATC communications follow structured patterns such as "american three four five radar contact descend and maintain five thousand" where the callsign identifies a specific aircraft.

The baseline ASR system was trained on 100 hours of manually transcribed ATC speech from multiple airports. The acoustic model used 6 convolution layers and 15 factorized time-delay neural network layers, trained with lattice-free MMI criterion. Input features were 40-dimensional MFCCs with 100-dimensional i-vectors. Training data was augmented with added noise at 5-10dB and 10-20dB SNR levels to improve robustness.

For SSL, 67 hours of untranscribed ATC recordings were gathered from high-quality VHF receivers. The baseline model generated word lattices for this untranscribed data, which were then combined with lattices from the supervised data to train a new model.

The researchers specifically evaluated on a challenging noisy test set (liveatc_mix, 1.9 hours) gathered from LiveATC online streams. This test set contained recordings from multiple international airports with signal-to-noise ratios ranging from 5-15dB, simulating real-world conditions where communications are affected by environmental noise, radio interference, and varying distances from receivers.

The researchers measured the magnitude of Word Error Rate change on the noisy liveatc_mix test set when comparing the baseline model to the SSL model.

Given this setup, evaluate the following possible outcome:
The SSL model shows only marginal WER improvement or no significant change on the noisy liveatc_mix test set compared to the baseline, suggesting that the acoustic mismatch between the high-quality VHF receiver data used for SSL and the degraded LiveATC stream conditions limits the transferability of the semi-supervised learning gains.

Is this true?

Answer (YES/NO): NO